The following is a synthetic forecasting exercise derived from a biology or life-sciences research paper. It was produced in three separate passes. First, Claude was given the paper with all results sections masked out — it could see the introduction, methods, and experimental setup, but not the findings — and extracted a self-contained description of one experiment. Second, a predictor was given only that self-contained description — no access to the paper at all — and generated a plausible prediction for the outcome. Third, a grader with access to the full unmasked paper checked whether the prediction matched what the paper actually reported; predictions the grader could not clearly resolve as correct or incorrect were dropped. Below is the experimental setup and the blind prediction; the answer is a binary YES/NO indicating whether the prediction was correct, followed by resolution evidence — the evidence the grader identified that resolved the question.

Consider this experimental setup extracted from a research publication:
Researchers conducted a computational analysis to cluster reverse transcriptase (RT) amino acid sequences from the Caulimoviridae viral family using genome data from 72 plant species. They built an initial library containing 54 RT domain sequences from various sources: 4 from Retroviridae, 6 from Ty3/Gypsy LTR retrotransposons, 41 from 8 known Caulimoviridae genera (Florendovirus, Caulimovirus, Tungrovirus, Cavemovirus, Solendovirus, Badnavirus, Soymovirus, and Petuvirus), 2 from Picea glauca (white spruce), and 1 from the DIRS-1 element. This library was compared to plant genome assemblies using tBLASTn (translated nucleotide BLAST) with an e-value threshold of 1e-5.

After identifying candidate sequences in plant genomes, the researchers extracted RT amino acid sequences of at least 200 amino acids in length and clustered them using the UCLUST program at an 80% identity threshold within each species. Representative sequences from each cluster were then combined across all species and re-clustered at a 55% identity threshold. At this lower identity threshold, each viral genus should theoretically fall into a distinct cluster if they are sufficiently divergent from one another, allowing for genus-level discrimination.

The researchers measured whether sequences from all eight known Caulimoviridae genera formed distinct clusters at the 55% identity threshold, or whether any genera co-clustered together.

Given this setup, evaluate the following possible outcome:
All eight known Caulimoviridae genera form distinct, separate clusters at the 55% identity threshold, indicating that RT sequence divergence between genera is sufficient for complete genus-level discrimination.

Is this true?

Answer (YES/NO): NO